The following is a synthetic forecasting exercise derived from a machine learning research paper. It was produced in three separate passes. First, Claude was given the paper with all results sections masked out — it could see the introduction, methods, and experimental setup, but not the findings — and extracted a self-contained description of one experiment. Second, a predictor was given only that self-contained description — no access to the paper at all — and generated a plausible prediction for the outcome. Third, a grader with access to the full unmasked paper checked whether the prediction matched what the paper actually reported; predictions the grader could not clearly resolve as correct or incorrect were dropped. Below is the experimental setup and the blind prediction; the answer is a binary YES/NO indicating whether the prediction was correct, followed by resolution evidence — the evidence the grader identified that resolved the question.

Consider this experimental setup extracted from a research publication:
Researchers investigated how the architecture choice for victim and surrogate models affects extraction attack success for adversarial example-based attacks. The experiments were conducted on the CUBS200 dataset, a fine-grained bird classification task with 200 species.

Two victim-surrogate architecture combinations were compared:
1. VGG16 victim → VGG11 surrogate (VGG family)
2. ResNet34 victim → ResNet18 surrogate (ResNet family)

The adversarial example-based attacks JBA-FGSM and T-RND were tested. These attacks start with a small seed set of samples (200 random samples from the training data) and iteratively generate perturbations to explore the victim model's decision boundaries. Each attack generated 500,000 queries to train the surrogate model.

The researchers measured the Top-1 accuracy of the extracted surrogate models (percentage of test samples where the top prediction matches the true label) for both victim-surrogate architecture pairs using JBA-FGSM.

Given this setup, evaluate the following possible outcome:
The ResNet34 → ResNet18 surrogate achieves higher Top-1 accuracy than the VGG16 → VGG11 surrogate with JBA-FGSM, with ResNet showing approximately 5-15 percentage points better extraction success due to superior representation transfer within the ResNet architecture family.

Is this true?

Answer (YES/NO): NO